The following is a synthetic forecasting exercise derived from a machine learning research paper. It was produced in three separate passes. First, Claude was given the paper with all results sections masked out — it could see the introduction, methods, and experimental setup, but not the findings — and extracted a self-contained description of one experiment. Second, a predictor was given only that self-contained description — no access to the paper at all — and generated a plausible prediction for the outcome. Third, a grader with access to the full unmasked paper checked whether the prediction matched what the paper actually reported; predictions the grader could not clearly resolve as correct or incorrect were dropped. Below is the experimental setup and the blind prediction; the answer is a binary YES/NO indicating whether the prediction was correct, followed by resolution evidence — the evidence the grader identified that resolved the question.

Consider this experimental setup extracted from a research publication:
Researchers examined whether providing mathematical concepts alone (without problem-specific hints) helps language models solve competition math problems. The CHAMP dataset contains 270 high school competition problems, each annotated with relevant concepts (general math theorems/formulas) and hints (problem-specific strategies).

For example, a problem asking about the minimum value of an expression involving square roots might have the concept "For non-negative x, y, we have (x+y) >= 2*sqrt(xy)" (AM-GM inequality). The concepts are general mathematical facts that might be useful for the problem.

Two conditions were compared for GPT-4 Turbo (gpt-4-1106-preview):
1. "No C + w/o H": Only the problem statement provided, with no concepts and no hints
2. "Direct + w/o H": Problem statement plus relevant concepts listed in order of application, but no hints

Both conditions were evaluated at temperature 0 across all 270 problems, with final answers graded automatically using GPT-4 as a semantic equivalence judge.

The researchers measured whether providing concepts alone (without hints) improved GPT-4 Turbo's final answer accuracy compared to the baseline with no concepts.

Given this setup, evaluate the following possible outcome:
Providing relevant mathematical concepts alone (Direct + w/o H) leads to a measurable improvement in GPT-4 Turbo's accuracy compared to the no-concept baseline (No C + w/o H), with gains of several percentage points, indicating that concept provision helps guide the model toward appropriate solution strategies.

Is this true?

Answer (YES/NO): NO